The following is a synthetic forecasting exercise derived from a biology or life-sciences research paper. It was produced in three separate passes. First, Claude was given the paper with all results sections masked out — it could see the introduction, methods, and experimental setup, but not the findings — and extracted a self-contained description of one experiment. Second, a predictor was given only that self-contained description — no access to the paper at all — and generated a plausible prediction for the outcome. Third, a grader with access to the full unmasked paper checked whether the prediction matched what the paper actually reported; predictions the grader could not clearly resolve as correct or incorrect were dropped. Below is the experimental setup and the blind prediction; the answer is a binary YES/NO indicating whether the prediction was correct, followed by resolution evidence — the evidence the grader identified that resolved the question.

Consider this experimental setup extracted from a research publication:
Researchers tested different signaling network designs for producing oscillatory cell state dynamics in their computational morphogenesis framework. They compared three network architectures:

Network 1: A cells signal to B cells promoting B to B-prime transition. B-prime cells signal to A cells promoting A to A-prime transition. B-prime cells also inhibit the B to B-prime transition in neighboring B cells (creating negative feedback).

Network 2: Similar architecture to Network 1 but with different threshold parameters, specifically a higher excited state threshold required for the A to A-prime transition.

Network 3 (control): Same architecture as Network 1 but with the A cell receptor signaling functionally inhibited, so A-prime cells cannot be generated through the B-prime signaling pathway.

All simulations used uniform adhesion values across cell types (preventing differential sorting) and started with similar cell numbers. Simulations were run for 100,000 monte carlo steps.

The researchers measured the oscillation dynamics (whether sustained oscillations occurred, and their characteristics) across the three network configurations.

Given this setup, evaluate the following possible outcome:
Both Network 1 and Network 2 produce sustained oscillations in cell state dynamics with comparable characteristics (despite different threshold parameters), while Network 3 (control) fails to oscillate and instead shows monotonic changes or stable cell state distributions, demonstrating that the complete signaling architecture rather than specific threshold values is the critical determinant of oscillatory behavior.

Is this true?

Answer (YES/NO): NO